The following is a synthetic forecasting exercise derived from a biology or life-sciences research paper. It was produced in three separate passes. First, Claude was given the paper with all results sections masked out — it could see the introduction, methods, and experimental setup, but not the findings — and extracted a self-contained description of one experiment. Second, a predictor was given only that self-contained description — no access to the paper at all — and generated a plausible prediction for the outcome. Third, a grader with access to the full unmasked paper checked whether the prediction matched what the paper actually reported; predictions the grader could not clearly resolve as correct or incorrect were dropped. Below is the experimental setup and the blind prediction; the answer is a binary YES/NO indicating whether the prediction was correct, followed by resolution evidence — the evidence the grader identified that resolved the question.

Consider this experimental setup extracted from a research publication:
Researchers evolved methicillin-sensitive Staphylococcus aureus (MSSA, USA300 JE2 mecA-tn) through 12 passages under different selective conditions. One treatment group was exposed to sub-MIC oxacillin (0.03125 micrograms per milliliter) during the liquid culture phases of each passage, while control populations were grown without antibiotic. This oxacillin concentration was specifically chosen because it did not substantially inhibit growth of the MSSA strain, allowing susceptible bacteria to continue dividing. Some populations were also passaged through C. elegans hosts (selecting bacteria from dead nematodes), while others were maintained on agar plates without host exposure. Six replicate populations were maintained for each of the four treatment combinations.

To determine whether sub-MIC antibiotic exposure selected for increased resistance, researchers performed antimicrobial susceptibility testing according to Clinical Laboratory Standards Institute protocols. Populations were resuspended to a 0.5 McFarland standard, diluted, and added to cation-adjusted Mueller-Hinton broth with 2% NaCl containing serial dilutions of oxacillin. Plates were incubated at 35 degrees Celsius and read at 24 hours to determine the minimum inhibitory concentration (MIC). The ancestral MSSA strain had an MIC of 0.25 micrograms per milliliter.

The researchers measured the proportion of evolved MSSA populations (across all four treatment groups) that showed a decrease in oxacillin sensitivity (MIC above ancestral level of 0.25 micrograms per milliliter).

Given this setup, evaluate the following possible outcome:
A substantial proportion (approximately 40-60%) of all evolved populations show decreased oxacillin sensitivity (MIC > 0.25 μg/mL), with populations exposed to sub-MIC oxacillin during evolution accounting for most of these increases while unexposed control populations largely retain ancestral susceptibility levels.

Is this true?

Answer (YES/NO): NO